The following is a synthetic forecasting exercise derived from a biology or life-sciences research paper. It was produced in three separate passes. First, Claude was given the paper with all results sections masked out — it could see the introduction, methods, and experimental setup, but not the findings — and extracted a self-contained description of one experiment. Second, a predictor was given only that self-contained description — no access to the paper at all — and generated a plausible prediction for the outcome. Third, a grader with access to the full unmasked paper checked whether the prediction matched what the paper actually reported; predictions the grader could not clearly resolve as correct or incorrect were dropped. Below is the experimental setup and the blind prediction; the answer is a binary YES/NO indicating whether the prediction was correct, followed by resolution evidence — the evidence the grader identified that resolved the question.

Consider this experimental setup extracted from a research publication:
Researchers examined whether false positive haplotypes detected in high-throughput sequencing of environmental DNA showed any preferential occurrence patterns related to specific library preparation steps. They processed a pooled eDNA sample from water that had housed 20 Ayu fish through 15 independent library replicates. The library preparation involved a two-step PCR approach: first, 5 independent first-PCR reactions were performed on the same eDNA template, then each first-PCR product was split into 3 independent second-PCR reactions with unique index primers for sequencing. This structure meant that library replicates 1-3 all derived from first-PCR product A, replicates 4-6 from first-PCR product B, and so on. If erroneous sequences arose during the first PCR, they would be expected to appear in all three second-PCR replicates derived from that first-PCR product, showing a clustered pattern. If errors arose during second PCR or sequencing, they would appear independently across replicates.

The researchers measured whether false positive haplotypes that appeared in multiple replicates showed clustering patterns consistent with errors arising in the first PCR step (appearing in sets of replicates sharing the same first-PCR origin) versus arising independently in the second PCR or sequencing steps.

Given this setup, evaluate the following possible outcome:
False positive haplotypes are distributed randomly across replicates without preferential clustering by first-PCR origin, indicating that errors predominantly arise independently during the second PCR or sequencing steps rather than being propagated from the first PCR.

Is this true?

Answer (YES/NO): YES